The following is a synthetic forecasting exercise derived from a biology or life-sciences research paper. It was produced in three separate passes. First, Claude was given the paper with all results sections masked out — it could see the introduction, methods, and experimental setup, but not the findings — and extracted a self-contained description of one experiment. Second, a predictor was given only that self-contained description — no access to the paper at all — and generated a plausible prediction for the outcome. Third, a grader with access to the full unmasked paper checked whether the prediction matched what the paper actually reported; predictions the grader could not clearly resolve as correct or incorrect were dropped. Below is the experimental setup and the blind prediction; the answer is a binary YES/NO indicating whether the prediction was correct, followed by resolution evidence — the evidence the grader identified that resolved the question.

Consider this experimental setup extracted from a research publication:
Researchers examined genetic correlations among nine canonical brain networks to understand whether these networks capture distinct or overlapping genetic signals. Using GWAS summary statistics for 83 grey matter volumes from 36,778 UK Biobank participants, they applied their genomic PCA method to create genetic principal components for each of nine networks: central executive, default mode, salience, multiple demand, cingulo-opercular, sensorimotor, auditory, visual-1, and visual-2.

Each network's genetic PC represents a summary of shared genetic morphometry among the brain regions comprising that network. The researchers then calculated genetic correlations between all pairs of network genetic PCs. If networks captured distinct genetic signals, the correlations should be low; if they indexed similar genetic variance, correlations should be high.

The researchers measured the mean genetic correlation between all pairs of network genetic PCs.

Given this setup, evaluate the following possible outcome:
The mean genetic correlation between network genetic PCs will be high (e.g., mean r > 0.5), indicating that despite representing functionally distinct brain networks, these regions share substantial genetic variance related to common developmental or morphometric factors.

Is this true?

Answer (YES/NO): YES